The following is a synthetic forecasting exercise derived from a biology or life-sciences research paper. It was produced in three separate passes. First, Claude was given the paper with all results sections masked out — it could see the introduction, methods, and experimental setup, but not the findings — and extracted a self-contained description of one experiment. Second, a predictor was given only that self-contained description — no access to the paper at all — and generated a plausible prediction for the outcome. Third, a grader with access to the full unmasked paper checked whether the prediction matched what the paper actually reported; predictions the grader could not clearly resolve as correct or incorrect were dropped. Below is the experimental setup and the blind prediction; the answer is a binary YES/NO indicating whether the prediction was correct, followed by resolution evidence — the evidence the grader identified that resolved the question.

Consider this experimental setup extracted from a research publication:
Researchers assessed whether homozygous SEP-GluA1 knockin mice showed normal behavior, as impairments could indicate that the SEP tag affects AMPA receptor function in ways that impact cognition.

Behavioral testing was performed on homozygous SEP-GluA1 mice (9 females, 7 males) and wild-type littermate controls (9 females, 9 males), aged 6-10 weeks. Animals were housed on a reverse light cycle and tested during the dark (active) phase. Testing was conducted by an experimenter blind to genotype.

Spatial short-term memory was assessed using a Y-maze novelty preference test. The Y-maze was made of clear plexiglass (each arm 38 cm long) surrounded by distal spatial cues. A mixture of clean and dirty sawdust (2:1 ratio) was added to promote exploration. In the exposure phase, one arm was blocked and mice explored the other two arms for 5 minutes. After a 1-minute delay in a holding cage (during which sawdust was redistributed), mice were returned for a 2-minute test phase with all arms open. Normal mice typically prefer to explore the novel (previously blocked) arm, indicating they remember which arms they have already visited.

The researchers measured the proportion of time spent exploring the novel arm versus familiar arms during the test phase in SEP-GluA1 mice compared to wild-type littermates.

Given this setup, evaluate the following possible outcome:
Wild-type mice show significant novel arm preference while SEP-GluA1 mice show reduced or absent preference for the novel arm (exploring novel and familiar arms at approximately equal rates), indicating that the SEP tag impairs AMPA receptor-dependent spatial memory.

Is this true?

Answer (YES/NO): NO